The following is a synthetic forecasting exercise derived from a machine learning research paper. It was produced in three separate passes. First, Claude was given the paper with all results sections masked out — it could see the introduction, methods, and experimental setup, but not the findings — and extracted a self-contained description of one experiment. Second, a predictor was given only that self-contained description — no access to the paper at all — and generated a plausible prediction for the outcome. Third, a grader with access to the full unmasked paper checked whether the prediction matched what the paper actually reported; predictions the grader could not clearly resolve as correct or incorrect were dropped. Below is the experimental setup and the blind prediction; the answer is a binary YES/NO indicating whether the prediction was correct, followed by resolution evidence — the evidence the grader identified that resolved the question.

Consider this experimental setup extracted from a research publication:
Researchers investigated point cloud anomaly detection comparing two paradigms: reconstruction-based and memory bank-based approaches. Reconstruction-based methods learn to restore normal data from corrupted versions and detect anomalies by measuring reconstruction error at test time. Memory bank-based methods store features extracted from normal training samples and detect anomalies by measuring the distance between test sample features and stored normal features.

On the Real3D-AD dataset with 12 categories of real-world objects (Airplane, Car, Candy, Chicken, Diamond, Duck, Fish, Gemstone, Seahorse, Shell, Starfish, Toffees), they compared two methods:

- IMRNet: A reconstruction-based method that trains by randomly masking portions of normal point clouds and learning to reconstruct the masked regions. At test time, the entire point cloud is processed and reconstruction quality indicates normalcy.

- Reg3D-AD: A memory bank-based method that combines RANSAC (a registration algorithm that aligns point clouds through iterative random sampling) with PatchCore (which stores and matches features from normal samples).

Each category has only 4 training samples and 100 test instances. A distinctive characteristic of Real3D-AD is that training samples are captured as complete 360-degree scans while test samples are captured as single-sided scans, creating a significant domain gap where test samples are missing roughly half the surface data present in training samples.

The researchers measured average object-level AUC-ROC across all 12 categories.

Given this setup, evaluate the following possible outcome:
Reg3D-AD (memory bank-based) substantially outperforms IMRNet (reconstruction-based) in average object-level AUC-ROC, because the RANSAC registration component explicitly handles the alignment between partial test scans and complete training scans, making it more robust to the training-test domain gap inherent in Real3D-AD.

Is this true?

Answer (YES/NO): NO